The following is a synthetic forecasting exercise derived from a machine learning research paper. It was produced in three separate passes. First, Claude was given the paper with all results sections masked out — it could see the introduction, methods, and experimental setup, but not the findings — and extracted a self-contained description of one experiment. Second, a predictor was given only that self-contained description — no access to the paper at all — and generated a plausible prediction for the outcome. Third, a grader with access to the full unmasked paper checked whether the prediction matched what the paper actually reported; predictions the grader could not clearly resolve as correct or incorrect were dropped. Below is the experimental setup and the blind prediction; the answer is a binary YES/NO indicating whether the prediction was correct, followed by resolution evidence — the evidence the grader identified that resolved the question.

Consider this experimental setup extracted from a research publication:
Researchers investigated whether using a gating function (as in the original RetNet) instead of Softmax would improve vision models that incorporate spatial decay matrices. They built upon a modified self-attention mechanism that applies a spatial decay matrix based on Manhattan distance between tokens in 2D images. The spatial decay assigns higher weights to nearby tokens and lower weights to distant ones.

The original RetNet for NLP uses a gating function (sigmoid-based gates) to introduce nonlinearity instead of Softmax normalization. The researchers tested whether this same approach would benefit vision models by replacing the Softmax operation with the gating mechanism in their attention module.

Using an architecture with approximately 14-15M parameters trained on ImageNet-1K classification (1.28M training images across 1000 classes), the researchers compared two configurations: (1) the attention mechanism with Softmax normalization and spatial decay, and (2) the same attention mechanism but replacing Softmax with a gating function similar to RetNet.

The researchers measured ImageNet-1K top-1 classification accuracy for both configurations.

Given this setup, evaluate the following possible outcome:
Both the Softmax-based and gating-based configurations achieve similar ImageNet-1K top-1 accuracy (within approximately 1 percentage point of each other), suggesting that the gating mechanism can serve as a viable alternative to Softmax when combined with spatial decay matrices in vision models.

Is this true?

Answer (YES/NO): NO